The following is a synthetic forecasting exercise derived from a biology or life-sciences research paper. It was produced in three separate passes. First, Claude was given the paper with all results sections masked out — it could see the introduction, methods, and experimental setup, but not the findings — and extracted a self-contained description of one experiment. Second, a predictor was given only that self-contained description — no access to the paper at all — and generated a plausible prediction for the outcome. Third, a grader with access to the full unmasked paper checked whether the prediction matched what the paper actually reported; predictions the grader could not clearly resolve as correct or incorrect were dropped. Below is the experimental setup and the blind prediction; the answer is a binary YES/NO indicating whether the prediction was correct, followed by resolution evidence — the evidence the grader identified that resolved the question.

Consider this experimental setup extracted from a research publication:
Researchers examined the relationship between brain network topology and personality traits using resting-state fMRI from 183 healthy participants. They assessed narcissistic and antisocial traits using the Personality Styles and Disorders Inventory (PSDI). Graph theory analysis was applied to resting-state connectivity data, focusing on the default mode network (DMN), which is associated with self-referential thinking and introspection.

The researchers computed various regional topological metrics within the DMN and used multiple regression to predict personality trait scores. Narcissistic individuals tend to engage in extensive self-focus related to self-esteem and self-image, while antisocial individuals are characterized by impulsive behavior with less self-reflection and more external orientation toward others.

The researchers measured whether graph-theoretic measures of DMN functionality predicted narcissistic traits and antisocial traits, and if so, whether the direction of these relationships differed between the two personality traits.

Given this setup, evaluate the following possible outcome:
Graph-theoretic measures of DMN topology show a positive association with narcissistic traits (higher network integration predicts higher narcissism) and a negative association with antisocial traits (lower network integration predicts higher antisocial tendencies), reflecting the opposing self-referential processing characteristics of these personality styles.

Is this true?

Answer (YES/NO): YES